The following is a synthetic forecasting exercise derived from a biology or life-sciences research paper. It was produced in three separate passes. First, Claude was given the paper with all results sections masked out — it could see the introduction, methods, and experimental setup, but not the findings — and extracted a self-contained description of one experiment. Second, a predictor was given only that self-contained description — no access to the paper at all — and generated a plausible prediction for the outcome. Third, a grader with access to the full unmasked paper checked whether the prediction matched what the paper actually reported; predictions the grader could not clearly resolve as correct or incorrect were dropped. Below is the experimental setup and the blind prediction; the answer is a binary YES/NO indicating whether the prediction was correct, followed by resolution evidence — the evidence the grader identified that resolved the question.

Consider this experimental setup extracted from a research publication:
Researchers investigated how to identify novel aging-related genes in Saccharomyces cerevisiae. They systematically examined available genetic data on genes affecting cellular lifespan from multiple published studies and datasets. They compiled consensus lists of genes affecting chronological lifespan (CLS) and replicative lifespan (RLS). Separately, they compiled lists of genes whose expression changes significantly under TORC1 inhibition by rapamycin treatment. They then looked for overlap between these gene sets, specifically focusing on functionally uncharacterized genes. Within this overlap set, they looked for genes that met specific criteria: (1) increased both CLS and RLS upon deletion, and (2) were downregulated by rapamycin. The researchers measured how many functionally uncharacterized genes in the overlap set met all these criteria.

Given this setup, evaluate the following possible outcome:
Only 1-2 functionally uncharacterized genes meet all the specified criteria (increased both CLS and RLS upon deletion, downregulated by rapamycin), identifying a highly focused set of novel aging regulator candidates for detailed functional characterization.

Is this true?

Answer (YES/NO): YES